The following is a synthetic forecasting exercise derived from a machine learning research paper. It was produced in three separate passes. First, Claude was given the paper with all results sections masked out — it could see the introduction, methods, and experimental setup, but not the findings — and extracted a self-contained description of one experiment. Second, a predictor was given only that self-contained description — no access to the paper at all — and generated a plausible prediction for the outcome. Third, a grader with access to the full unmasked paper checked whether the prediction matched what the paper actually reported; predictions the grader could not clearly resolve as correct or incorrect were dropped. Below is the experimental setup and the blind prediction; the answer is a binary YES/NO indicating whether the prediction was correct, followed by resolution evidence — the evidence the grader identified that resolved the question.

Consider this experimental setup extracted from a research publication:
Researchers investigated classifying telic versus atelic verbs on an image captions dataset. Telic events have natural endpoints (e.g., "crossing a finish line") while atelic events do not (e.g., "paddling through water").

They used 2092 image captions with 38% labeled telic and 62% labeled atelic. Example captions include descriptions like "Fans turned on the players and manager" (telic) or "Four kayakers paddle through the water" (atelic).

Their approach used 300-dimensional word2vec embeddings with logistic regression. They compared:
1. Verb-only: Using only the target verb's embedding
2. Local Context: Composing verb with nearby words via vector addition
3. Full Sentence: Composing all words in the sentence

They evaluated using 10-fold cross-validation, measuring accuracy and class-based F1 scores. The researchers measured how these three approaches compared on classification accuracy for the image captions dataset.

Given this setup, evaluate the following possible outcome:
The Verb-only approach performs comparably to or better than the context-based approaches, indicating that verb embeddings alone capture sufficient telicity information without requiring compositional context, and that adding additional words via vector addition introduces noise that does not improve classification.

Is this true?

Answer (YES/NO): NO